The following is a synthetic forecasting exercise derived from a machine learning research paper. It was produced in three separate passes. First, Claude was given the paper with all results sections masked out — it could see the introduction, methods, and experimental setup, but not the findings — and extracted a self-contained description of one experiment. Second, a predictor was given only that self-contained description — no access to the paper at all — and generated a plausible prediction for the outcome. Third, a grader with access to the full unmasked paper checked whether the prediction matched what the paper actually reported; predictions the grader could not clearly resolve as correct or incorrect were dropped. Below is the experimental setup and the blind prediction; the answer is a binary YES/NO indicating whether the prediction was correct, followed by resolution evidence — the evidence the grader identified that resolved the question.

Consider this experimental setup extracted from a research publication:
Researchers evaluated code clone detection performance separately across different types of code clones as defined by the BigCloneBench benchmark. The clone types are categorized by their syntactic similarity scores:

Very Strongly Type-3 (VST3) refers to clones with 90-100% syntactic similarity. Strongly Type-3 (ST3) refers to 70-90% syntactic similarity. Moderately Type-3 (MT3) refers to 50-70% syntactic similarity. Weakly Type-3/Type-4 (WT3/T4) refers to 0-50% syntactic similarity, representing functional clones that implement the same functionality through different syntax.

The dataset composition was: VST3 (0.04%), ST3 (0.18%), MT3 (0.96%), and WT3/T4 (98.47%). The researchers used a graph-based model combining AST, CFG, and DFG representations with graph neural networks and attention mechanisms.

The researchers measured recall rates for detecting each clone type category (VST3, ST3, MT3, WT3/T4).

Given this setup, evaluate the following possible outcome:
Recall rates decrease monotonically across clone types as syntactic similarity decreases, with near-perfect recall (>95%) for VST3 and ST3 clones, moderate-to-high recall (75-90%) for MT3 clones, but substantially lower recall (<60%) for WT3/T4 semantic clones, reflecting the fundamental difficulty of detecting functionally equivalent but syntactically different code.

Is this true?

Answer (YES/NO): NO